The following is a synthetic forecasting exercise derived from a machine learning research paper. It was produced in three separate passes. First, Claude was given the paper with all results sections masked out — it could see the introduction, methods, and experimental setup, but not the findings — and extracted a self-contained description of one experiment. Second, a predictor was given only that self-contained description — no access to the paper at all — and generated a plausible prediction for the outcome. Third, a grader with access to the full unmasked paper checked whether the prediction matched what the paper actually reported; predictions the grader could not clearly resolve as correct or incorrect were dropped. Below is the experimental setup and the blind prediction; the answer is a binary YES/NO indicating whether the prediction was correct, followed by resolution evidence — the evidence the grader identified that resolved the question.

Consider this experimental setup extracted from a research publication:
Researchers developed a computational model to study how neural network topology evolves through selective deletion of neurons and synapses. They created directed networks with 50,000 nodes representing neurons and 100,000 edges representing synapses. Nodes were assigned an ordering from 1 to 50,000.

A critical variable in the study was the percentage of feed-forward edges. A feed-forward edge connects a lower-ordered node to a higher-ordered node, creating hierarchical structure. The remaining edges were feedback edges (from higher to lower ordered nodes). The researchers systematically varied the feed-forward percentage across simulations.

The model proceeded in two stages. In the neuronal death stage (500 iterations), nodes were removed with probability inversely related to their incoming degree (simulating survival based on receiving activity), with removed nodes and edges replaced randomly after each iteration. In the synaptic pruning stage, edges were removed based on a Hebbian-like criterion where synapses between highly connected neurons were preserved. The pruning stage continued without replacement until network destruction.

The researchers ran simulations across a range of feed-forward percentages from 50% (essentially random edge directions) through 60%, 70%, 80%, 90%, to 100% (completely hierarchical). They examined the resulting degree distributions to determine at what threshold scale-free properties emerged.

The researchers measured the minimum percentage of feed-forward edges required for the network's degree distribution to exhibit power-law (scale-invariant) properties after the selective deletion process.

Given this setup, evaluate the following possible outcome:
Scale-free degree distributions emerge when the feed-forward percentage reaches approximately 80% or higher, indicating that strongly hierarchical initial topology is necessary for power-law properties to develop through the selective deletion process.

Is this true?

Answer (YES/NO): NO